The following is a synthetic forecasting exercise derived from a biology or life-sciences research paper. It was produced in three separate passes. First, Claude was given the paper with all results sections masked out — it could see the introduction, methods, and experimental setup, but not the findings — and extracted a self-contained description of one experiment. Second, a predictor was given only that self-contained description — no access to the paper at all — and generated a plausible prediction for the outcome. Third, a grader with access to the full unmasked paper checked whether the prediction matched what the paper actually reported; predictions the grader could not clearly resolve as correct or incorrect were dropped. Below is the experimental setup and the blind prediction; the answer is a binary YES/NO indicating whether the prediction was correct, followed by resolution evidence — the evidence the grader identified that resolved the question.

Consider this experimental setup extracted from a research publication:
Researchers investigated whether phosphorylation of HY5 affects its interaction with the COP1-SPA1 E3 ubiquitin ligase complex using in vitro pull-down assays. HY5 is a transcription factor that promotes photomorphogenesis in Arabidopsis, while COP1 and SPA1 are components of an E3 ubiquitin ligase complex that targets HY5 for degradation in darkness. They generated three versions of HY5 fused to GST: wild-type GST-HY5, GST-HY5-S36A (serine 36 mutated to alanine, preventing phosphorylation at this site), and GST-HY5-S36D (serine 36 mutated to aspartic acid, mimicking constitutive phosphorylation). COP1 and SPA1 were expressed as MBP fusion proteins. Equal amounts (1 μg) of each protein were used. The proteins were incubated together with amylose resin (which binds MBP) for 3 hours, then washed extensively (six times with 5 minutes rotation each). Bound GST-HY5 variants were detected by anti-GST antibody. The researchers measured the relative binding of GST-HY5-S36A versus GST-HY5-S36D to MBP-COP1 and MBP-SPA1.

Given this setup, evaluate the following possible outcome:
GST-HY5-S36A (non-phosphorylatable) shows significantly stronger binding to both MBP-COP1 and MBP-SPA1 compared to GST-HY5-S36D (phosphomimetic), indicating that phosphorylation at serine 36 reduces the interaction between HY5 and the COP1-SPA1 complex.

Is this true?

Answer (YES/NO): YES